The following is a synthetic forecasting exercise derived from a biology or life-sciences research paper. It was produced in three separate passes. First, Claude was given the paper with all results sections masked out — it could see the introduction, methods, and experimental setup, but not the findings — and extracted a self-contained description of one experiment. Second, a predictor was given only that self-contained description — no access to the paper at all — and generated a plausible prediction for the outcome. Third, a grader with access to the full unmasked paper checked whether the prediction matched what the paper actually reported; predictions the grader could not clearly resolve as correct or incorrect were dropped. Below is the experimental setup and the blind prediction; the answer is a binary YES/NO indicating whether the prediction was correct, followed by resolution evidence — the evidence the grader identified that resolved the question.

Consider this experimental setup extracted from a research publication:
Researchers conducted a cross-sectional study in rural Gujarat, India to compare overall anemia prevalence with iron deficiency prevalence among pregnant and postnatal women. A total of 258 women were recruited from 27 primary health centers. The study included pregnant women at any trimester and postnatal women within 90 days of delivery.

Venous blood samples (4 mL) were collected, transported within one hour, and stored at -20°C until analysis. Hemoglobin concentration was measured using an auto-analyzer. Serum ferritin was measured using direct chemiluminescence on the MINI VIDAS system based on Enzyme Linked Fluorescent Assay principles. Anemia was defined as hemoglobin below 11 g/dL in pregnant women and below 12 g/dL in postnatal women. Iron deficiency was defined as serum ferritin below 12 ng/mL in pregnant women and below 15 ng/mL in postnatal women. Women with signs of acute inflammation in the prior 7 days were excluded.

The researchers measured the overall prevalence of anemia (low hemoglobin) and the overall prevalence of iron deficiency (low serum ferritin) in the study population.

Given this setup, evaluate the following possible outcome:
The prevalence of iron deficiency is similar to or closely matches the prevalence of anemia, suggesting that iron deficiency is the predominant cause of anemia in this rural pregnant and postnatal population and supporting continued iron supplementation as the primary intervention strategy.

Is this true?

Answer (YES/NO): NO